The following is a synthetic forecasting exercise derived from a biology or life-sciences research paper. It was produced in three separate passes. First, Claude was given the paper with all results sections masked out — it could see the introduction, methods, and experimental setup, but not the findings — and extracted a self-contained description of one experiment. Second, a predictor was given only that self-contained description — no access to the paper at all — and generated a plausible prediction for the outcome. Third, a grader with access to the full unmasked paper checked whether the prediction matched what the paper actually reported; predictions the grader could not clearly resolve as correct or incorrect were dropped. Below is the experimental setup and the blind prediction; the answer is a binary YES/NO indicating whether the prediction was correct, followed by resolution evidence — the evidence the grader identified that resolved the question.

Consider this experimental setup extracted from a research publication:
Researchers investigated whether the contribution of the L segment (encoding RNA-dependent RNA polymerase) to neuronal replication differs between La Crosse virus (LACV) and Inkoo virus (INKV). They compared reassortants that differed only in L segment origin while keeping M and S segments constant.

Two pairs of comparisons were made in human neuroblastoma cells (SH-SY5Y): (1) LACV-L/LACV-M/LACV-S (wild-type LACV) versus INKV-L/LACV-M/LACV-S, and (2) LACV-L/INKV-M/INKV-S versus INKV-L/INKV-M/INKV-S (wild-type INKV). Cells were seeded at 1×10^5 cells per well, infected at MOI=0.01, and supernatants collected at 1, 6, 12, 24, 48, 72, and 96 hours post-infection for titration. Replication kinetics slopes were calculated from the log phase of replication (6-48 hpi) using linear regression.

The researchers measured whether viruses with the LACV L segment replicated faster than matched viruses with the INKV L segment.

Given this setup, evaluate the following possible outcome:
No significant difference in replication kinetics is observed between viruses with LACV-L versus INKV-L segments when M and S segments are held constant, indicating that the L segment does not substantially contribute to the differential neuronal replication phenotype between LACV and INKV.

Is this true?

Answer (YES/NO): NO